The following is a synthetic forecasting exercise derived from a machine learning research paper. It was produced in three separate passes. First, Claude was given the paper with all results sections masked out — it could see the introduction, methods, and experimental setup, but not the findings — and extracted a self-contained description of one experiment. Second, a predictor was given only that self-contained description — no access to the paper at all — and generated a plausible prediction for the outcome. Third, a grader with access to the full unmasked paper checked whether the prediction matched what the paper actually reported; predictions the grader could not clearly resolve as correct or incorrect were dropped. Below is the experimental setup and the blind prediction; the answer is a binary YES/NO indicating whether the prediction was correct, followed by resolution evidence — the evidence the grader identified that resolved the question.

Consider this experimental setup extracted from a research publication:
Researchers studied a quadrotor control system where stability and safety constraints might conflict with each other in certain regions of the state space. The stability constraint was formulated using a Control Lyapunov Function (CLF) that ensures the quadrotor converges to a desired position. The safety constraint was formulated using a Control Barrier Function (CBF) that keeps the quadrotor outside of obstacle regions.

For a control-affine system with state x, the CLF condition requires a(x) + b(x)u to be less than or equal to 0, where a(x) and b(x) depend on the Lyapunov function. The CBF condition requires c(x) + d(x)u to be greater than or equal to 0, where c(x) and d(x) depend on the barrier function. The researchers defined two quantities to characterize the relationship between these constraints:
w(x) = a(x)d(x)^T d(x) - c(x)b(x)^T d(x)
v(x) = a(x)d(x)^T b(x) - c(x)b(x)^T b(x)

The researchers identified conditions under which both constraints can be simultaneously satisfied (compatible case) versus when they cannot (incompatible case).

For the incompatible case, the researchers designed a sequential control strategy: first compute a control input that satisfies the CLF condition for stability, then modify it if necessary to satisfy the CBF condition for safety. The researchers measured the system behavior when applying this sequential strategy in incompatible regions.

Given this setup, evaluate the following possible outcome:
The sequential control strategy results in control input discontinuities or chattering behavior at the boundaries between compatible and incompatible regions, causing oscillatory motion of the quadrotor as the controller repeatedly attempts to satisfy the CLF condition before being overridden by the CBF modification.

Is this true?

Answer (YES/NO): NO